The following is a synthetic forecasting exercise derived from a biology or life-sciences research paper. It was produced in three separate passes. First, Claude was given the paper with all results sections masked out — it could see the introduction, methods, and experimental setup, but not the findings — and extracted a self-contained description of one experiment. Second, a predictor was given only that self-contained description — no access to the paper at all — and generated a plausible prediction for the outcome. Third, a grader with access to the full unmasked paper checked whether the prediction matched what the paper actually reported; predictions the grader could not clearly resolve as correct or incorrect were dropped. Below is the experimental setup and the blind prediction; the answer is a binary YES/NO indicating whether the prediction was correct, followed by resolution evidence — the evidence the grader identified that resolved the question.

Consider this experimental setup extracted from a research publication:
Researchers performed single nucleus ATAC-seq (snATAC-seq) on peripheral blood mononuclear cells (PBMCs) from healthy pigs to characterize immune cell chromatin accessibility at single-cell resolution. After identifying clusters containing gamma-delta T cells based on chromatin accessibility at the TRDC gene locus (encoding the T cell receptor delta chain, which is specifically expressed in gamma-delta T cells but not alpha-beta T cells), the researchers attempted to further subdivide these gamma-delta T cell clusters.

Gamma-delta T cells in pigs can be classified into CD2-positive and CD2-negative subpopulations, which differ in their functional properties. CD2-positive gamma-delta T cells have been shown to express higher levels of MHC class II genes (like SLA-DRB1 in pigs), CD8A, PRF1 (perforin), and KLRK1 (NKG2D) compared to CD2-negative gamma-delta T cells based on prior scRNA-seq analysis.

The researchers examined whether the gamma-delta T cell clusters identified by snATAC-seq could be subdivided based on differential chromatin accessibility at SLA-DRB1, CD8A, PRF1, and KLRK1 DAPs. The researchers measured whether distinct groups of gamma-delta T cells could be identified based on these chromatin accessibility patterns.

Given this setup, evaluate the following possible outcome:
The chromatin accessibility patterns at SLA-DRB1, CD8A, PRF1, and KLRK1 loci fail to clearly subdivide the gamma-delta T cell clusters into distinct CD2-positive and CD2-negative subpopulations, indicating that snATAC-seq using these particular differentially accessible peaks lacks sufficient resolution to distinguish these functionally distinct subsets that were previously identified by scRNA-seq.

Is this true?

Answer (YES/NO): NO